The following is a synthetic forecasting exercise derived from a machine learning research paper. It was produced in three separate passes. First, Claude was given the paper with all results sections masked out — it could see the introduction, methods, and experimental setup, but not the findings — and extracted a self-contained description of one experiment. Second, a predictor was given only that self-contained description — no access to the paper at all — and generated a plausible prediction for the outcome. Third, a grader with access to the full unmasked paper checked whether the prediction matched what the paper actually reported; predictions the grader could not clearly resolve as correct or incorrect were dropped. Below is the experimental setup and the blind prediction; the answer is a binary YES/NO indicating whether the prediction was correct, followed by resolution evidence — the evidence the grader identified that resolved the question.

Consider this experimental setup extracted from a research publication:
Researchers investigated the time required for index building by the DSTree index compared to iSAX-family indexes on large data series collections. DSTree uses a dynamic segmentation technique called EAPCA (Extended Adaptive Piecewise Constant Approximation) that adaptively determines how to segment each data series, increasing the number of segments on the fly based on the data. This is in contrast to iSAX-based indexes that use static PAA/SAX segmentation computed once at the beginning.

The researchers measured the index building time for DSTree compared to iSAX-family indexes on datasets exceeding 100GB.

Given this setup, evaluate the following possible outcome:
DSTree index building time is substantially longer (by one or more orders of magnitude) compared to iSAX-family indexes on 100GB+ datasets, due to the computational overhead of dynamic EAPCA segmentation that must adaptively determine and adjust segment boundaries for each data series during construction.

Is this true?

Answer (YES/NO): YES